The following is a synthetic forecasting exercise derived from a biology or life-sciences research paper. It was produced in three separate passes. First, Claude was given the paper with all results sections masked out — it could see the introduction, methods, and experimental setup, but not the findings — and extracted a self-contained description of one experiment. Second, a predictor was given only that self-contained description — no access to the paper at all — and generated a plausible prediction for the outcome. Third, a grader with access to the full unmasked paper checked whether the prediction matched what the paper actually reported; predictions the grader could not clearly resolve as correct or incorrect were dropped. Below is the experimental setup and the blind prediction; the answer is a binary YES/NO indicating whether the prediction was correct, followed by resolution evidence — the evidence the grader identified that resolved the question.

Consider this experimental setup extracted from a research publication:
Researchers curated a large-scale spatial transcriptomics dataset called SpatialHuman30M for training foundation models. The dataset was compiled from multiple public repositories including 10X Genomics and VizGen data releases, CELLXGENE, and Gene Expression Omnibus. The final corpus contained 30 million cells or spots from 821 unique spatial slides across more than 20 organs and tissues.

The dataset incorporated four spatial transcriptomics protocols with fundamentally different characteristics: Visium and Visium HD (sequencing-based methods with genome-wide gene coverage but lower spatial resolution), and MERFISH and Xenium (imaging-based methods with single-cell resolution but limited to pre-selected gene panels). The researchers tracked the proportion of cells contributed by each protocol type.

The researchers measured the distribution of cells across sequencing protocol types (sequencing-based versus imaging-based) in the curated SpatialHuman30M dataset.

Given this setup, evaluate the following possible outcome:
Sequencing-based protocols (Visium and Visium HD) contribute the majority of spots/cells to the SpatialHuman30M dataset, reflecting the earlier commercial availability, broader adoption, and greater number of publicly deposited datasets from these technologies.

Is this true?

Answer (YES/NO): NO